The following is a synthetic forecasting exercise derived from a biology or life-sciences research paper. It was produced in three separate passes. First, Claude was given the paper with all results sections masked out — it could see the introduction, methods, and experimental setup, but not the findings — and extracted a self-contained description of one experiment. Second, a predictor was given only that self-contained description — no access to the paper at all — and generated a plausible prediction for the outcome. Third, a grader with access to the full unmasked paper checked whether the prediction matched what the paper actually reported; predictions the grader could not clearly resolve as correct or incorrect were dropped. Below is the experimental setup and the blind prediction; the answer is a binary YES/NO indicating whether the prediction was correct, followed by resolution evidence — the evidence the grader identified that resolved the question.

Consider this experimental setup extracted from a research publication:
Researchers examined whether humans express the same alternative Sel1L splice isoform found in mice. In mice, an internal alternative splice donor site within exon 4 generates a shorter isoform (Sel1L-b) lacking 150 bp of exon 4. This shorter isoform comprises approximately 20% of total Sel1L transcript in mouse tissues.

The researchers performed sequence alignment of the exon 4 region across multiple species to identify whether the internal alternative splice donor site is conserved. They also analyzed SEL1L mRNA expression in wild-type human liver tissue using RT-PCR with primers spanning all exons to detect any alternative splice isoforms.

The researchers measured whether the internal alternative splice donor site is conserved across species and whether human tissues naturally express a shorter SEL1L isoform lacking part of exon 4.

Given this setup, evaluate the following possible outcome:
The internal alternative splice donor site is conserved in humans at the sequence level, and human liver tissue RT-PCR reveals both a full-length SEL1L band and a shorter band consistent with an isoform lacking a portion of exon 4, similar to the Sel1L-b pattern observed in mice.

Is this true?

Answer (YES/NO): NO